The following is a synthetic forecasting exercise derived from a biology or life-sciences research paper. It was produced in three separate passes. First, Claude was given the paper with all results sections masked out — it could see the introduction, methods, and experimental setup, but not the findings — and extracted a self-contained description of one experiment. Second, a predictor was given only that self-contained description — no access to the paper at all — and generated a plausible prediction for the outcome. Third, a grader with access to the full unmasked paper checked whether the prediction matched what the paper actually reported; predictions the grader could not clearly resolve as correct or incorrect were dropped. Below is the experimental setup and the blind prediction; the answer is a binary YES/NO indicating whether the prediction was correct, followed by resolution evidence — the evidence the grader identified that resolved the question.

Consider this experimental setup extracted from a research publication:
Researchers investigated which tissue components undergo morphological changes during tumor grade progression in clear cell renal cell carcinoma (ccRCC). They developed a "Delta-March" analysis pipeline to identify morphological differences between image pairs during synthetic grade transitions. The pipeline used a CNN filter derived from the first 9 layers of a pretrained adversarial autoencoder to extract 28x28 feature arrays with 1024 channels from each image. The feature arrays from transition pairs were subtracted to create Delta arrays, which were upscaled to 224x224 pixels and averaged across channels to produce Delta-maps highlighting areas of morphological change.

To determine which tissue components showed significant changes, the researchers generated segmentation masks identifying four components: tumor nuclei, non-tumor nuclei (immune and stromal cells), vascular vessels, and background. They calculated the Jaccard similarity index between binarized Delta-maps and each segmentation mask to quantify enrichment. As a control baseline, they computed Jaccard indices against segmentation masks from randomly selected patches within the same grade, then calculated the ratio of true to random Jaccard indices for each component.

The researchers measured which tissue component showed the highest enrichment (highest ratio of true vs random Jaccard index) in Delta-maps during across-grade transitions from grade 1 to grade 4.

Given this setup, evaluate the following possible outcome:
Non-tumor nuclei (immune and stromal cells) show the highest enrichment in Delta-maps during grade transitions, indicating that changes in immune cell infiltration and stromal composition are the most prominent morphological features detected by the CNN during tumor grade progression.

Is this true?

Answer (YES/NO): NO